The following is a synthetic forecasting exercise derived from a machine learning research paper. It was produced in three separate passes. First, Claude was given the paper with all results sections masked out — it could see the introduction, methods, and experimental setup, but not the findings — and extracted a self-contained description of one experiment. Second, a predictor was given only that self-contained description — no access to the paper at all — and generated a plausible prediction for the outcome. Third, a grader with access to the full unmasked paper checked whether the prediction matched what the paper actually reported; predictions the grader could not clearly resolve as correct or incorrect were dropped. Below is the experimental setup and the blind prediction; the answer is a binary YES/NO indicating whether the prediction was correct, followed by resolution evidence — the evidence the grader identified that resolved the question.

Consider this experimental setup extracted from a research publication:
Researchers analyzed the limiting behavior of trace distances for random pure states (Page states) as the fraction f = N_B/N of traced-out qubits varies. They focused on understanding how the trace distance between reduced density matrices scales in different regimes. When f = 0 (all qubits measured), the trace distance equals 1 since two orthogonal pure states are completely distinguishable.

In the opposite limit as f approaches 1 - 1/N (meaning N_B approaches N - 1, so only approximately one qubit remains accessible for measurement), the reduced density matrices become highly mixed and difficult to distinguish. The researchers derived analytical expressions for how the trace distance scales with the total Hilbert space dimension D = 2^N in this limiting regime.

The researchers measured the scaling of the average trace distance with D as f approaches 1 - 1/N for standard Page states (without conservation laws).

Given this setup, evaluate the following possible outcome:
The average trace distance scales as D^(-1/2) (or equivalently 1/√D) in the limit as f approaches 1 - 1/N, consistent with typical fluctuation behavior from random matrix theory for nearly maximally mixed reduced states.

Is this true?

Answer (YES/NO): YES